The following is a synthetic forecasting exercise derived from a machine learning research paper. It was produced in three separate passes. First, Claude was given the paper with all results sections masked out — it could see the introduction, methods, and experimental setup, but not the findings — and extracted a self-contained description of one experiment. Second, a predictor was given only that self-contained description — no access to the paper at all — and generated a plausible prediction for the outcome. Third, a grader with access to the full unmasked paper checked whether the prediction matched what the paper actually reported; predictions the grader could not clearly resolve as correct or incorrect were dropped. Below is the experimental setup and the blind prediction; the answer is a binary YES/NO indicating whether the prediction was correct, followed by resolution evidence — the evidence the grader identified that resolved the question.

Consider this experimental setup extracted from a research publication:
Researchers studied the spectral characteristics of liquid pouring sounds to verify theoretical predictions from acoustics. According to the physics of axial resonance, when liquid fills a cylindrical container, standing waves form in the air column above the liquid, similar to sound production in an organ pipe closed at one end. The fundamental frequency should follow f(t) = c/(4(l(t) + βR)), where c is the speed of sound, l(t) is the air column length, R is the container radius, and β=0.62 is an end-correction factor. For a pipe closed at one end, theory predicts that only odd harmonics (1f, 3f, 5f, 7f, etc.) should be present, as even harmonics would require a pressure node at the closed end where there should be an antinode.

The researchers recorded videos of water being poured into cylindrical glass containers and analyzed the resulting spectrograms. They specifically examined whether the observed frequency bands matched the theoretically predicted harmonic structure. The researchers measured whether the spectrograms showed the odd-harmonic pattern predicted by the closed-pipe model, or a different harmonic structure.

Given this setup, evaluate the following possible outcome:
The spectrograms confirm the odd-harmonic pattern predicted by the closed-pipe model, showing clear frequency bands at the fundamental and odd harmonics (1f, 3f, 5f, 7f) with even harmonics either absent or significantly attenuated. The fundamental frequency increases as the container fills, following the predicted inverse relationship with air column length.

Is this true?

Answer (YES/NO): YES